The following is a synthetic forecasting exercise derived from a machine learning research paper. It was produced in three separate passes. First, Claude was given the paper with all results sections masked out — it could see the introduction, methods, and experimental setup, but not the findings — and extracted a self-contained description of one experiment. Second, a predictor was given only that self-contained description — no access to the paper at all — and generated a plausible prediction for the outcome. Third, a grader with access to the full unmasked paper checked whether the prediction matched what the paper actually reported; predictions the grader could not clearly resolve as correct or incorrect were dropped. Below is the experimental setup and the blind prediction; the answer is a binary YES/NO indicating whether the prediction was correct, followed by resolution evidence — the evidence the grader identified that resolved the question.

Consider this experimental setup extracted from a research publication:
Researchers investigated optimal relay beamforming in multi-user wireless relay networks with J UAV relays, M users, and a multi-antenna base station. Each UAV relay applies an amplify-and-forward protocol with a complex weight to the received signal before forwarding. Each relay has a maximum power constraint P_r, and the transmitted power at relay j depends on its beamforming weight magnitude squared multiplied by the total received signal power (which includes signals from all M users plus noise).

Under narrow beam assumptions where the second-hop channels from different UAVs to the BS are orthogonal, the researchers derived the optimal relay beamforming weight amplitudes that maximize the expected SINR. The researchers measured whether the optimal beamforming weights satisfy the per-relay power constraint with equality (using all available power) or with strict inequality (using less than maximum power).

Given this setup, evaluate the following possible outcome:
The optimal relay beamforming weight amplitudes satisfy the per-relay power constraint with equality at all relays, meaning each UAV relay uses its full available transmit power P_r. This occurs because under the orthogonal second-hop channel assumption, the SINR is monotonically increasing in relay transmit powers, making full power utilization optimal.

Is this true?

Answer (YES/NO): YES